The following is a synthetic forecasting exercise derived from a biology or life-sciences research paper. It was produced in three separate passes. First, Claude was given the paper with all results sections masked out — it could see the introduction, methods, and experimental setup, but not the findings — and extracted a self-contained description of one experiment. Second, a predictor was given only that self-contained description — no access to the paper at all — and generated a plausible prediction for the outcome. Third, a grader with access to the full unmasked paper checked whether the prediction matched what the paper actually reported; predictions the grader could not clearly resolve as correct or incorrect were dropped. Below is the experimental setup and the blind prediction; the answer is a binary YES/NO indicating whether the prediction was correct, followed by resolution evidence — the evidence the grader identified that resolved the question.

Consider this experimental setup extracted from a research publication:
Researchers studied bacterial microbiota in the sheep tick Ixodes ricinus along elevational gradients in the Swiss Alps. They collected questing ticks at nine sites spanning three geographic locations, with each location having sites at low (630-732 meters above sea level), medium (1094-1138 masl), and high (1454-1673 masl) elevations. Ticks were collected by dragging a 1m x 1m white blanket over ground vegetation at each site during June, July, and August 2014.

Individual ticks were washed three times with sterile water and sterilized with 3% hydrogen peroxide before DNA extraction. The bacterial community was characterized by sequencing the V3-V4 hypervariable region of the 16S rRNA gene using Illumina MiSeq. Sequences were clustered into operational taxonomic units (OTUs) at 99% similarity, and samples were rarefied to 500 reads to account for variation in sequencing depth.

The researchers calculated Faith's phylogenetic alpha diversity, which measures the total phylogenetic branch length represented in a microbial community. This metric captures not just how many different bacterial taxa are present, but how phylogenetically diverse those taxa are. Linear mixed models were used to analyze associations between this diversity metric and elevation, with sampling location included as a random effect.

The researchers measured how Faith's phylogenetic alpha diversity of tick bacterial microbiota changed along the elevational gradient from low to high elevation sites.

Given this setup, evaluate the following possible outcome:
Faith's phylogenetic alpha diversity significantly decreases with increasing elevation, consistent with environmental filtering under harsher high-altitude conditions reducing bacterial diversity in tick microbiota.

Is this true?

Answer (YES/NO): YES